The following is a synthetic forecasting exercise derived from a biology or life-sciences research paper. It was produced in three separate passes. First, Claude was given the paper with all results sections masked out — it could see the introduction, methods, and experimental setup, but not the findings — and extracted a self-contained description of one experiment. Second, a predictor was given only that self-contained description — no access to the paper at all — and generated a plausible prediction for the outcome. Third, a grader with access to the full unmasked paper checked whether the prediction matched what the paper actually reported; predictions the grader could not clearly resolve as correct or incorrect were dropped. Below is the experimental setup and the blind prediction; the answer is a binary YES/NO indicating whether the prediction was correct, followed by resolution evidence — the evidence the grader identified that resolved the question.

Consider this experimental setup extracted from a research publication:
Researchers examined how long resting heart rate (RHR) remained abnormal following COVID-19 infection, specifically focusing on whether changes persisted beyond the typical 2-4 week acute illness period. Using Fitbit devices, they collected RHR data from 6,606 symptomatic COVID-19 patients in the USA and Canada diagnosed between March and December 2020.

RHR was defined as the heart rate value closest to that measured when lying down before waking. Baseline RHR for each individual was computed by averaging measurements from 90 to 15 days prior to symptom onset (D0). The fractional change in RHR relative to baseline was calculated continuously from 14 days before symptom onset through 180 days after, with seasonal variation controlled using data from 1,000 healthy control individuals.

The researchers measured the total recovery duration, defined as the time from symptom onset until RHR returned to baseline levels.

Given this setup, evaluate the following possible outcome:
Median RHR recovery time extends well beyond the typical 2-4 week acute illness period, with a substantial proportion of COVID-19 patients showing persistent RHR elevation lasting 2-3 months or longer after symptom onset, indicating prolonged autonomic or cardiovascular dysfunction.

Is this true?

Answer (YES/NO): YES